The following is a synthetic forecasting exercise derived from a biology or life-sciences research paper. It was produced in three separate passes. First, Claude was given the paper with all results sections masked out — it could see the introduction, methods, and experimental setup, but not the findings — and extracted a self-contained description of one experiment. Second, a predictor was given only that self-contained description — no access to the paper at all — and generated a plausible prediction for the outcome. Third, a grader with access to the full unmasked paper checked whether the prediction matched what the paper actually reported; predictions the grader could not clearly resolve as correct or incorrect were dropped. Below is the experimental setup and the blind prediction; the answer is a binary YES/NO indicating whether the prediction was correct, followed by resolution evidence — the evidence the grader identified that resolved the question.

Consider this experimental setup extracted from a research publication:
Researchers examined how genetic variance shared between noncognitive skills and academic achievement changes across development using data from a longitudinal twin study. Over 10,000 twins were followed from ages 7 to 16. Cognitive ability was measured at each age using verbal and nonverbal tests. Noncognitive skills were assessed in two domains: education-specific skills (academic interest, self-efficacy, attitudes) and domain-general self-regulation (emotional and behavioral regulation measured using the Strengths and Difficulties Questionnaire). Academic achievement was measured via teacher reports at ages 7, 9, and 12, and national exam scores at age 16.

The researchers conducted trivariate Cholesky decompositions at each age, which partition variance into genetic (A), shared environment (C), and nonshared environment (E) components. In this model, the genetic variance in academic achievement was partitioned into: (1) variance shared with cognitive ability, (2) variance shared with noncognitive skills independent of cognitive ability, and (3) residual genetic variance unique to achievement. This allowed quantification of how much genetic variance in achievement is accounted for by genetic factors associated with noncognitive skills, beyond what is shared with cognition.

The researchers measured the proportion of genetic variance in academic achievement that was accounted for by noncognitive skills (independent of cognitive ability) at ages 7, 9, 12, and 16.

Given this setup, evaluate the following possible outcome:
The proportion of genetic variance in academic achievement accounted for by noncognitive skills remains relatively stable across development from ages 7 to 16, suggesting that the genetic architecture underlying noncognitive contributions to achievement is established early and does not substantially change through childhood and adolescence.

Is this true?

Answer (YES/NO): NO